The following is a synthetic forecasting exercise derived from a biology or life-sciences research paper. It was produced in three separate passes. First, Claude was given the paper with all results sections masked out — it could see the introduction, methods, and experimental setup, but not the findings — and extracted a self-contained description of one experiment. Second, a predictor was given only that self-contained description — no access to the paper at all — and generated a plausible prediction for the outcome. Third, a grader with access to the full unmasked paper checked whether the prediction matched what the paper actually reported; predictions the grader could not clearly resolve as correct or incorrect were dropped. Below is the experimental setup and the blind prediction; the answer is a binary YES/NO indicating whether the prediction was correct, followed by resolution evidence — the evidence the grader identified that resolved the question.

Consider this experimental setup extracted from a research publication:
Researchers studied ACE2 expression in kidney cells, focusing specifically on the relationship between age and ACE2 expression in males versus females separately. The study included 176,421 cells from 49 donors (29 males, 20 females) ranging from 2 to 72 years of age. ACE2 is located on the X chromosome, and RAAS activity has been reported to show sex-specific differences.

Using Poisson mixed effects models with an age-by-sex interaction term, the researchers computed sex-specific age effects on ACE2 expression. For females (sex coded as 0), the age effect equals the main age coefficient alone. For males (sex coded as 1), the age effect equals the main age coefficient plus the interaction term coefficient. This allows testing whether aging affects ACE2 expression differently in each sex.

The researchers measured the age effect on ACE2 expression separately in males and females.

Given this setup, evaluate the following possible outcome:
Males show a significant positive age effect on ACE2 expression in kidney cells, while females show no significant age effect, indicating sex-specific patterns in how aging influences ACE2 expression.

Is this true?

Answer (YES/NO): NO